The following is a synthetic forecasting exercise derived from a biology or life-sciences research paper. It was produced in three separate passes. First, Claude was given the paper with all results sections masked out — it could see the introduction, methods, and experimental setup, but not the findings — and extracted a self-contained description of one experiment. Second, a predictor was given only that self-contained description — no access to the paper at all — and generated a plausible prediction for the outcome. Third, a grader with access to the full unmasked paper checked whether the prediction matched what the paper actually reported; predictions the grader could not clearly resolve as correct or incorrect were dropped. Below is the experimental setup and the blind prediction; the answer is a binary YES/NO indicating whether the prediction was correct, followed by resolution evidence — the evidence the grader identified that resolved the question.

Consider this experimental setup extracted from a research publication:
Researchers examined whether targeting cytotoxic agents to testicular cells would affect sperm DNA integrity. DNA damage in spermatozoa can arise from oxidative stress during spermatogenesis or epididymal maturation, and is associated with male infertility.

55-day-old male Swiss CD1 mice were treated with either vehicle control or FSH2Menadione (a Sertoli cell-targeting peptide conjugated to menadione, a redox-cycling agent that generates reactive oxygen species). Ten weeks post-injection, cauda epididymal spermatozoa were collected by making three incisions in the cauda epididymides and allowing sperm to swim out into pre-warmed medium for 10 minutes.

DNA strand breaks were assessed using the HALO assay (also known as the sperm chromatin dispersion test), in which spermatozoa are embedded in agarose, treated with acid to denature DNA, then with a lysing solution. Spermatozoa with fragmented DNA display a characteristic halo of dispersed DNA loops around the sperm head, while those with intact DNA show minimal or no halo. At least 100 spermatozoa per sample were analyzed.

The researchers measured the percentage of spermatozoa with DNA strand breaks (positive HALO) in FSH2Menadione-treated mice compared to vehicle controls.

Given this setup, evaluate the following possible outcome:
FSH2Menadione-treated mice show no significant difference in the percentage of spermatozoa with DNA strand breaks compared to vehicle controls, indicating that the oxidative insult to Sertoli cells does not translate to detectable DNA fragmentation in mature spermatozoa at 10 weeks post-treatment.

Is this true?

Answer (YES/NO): NO